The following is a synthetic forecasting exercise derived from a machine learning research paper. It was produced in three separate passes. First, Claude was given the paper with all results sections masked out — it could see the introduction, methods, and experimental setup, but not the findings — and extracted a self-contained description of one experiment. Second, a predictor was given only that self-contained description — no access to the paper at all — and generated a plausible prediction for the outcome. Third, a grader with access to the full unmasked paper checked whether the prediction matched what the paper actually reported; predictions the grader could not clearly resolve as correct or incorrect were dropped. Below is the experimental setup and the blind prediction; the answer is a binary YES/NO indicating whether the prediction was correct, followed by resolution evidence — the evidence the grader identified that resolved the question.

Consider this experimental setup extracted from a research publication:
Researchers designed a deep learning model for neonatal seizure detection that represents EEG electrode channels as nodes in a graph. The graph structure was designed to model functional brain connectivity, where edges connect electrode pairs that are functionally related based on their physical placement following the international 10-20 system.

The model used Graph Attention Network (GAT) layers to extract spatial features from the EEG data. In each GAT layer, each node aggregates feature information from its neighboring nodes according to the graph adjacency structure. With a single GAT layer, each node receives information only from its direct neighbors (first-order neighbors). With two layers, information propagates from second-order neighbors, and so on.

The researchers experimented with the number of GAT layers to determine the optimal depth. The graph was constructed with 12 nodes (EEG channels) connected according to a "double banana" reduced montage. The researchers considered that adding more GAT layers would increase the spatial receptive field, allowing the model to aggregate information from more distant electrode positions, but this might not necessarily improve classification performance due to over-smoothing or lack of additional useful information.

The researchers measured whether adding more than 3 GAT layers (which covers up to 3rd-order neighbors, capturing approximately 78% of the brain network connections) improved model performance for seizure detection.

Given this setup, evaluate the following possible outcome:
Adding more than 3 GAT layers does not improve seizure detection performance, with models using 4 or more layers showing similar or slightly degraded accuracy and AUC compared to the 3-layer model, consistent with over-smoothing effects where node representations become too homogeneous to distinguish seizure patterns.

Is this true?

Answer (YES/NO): YES